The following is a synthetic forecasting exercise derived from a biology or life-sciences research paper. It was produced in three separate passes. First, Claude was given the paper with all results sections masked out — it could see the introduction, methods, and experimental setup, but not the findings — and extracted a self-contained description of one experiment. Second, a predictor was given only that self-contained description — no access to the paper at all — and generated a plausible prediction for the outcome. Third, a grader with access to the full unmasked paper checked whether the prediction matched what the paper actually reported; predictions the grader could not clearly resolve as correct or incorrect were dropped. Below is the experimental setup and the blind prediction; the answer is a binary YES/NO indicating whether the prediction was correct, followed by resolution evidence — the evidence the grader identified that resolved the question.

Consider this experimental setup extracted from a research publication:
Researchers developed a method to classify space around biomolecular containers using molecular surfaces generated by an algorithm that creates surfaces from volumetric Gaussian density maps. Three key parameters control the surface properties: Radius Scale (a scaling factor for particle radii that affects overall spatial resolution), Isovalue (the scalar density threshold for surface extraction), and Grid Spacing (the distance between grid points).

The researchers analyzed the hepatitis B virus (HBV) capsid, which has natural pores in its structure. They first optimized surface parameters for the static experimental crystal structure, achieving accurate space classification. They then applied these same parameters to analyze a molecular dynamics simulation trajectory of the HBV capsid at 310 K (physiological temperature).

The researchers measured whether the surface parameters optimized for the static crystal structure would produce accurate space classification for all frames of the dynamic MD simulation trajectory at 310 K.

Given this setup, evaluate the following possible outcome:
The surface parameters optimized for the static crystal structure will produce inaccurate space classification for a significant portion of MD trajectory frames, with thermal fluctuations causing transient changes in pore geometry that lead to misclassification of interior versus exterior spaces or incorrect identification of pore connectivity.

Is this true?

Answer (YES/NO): YES